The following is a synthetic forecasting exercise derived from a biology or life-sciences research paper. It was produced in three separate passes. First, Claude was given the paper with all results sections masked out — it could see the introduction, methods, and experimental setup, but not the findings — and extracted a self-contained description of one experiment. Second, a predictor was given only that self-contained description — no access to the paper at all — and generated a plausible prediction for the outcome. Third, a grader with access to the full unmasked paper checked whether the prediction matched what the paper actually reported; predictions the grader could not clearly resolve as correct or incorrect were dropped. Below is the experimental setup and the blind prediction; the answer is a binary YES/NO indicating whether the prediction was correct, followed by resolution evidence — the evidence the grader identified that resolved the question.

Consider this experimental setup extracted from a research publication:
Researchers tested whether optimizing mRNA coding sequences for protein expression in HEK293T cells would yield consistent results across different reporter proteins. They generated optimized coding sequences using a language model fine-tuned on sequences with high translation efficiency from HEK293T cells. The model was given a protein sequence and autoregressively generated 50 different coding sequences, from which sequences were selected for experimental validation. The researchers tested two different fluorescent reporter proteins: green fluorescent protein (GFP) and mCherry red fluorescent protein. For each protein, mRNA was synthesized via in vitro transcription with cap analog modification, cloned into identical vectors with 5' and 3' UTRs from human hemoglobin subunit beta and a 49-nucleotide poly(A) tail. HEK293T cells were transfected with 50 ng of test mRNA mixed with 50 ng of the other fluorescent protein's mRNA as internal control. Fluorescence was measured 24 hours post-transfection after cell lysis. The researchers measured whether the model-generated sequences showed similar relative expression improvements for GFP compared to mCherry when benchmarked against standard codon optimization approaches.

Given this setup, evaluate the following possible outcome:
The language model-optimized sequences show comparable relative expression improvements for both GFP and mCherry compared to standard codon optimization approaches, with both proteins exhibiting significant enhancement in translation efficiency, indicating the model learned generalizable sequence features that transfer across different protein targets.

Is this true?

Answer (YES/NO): YES